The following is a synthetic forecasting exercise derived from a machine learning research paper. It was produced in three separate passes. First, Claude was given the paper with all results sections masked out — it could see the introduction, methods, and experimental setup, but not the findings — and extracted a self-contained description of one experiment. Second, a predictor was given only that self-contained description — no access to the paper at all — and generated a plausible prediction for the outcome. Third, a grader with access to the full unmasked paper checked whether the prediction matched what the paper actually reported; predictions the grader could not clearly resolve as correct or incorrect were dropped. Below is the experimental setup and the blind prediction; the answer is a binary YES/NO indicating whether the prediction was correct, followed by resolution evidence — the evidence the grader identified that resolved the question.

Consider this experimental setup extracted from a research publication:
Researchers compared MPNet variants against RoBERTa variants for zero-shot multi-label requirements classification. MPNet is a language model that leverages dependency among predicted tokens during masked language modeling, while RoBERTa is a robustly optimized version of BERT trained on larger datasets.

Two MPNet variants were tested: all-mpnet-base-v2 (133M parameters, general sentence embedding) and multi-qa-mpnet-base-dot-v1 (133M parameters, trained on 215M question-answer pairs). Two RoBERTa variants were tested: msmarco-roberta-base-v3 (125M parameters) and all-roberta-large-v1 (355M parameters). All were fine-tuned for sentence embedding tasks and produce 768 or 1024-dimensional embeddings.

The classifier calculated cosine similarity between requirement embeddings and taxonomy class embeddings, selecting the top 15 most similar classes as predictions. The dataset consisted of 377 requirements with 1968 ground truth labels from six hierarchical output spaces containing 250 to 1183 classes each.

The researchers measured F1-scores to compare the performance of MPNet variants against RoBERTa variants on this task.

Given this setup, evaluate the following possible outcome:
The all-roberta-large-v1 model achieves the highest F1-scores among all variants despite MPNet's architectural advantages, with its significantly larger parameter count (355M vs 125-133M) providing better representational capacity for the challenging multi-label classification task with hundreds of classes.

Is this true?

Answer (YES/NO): NO